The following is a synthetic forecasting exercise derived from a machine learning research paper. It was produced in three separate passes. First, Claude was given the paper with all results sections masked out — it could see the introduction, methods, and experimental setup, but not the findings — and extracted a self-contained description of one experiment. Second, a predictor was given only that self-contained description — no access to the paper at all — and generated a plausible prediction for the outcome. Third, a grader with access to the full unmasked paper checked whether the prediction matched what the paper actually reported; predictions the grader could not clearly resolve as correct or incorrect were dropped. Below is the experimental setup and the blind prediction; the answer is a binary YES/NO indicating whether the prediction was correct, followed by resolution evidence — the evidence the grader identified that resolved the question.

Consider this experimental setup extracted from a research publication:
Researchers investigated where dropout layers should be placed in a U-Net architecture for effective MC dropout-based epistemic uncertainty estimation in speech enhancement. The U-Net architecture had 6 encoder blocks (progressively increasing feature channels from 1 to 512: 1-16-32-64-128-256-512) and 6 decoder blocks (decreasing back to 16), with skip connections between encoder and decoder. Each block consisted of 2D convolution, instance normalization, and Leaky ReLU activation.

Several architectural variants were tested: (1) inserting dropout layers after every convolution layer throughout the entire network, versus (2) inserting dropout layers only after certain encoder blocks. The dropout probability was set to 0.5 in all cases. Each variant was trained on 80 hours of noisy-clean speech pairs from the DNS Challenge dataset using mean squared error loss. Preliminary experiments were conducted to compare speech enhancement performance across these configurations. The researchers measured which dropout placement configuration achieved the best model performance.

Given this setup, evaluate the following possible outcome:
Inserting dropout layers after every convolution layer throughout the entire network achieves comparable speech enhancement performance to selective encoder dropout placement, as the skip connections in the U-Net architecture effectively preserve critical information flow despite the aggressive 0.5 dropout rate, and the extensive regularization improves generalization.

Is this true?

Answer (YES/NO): NO